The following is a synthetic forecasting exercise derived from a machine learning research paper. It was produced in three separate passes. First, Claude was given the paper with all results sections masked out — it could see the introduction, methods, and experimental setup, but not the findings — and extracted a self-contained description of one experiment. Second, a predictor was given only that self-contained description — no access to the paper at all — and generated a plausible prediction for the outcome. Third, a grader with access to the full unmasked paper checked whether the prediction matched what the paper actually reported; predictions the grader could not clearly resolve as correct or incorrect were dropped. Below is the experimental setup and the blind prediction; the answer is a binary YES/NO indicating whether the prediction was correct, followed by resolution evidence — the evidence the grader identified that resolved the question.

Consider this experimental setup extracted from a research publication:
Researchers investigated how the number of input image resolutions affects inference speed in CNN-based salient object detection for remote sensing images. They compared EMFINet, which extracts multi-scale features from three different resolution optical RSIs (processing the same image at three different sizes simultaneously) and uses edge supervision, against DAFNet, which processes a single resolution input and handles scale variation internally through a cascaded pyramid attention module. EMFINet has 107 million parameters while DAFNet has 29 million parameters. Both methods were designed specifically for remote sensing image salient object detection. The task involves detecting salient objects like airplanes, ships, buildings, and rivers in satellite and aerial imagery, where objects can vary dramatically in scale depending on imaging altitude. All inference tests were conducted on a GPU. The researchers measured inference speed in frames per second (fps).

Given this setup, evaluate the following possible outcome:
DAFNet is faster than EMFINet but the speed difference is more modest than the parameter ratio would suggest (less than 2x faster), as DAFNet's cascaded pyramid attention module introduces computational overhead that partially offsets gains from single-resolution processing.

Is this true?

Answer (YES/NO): YES